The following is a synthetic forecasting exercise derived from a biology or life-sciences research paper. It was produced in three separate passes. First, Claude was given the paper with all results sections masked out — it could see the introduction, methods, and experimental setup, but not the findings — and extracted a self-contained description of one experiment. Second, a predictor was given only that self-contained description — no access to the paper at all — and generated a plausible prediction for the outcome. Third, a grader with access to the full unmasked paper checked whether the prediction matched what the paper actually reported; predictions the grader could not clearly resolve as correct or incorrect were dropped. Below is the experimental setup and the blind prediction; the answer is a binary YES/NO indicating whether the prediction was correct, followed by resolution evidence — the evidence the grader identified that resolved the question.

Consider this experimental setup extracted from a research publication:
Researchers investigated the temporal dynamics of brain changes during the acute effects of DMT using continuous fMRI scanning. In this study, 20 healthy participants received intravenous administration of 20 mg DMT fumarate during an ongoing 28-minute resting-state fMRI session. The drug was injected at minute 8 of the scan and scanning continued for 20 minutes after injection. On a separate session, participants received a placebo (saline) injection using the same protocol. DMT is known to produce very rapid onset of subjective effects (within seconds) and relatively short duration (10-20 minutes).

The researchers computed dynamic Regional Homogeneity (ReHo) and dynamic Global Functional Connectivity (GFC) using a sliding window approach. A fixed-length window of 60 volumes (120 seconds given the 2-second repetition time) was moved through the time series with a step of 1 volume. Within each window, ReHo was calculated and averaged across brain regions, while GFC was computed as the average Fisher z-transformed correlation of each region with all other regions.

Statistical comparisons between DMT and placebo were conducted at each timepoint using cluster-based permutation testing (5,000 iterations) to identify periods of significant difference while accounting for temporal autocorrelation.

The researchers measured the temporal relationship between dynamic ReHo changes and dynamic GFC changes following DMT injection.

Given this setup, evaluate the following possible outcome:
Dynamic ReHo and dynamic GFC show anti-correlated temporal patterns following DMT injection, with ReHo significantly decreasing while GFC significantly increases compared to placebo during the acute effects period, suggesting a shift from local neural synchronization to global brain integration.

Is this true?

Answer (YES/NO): NO